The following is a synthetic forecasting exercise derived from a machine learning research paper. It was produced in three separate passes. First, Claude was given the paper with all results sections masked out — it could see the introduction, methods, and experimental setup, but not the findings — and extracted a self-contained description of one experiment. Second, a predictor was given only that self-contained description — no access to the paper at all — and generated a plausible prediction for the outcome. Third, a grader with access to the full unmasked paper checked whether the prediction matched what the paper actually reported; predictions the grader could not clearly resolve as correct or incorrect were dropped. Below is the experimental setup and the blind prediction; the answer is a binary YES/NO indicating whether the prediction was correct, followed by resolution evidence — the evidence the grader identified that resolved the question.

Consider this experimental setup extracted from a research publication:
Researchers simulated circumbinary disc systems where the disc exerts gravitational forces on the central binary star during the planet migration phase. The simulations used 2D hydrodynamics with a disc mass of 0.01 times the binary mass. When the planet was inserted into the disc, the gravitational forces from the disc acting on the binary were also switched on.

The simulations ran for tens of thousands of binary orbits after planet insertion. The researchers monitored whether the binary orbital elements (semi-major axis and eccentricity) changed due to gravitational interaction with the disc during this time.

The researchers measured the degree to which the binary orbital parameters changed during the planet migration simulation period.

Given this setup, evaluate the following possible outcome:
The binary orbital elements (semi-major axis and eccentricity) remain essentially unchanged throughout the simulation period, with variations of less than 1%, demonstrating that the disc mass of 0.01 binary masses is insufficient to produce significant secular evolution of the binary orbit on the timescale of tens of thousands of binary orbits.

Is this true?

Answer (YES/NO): YES